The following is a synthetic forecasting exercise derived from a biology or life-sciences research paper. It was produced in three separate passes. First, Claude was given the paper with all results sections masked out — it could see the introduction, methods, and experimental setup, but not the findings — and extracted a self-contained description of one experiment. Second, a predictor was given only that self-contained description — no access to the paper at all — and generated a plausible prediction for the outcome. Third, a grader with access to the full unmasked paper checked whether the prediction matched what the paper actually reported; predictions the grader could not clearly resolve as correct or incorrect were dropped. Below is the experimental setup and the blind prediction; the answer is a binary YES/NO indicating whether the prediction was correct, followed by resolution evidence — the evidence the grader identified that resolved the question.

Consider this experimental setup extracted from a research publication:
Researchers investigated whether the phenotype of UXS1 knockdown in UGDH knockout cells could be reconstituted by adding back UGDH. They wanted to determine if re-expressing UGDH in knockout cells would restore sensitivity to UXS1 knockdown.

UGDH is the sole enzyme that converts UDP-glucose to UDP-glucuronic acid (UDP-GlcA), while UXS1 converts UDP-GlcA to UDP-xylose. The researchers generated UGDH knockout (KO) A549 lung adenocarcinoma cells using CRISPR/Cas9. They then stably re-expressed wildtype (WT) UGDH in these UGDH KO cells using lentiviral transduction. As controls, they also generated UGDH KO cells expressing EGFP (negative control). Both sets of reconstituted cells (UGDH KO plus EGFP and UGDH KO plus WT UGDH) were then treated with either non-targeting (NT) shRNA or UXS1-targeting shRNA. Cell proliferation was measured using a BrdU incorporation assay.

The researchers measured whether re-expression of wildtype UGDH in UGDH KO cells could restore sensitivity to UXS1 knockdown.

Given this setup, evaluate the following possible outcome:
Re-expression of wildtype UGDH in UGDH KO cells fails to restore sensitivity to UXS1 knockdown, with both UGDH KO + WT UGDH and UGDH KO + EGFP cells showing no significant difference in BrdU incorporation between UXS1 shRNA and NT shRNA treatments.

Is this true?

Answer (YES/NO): NO